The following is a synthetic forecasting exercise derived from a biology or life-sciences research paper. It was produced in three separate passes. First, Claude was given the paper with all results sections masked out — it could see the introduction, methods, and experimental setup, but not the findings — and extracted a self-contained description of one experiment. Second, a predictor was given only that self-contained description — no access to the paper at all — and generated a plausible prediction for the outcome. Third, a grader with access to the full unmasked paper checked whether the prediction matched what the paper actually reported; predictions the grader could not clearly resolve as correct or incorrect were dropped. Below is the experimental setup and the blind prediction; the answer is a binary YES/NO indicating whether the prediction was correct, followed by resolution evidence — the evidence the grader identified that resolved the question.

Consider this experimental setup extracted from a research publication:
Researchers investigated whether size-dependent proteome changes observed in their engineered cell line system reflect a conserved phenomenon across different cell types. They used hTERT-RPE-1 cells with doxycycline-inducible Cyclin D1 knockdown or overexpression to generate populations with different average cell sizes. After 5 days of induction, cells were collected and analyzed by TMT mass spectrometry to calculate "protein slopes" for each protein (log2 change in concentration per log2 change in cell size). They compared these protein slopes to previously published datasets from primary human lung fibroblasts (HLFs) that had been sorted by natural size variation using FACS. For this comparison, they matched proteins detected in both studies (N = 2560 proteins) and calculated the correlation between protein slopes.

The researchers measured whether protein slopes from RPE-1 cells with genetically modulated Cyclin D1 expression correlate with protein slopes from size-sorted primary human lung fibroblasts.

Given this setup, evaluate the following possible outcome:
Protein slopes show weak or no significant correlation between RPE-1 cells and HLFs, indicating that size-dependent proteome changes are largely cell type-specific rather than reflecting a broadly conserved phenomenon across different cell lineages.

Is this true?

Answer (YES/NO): NO